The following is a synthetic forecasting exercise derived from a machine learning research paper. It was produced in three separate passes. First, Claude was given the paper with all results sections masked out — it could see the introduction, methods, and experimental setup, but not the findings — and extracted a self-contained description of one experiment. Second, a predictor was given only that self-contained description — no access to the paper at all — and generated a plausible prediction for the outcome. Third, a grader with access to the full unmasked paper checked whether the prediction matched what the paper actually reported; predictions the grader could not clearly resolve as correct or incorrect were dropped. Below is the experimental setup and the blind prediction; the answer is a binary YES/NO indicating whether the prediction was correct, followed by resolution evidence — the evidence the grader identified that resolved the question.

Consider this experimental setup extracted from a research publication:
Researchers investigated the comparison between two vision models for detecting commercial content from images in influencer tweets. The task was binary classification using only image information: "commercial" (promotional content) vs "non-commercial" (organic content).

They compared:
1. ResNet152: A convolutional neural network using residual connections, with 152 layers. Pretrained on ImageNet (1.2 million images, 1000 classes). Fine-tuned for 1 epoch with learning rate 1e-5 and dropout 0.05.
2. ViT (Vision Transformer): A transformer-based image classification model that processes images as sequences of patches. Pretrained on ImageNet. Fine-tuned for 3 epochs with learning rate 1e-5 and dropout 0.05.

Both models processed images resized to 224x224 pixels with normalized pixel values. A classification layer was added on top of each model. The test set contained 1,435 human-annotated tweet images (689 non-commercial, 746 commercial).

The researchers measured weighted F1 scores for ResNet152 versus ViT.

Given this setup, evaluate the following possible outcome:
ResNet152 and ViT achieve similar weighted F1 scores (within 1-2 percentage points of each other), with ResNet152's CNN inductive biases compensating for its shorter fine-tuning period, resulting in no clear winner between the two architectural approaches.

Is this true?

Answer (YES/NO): YES